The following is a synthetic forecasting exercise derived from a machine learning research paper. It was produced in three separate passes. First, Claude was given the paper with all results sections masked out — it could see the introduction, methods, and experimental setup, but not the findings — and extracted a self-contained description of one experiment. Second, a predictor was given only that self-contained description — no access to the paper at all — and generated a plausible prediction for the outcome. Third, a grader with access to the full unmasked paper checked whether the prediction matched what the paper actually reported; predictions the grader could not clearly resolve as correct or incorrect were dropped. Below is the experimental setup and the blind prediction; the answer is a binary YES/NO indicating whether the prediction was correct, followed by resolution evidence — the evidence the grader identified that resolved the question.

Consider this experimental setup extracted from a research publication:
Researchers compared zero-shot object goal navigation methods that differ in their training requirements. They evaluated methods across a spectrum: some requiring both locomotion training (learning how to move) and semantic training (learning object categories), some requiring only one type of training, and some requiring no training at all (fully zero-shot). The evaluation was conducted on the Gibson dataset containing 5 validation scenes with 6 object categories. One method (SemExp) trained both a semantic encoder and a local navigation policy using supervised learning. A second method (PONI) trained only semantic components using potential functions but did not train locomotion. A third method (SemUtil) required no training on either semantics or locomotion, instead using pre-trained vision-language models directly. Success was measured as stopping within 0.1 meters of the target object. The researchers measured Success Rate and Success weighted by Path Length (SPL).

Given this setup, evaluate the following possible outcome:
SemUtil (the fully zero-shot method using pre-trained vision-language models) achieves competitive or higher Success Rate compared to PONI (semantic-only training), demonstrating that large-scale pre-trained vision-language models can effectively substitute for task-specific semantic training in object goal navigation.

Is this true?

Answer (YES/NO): YES